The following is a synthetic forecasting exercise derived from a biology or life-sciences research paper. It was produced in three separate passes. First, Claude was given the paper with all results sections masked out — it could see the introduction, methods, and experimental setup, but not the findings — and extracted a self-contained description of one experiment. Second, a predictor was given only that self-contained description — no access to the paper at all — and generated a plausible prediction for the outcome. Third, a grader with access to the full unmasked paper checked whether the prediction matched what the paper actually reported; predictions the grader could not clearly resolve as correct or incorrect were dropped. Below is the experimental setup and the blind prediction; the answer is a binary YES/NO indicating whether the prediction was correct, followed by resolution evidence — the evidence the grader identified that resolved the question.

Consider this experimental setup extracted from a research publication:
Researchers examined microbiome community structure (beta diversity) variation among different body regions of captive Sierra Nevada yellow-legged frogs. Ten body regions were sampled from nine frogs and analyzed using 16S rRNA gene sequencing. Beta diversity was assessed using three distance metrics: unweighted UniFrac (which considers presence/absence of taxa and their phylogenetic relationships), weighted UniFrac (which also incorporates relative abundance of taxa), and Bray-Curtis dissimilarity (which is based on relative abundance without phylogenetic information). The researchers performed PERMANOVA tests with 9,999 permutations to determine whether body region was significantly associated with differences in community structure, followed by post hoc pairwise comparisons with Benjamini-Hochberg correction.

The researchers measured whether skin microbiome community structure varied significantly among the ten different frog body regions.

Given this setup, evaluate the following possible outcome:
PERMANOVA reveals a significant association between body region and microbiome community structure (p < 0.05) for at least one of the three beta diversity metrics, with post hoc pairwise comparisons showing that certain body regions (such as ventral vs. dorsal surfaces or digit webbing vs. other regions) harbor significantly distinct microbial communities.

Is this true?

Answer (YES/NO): YES